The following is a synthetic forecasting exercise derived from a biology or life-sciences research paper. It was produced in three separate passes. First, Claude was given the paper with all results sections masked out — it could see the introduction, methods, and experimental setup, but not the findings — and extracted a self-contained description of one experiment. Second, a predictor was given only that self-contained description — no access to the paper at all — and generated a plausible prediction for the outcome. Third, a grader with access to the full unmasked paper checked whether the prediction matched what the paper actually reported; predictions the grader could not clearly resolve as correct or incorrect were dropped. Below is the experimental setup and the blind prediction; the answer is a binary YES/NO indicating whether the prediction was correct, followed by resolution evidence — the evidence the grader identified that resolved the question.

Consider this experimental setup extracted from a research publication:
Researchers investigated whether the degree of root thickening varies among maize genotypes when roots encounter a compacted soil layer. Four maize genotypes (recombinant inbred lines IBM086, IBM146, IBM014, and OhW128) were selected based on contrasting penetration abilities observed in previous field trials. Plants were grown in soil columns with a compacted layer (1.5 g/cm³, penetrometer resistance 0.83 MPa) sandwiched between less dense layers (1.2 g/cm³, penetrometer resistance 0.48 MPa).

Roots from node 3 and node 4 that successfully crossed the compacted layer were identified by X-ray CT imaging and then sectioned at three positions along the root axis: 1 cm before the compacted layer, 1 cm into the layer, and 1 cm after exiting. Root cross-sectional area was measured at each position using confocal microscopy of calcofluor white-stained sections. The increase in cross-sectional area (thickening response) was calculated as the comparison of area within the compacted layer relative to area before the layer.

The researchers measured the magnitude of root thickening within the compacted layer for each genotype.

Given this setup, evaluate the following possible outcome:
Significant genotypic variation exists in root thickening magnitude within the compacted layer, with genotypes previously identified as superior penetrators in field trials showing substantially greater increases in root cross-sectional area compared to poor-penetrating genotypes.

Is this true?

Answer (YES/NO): NO